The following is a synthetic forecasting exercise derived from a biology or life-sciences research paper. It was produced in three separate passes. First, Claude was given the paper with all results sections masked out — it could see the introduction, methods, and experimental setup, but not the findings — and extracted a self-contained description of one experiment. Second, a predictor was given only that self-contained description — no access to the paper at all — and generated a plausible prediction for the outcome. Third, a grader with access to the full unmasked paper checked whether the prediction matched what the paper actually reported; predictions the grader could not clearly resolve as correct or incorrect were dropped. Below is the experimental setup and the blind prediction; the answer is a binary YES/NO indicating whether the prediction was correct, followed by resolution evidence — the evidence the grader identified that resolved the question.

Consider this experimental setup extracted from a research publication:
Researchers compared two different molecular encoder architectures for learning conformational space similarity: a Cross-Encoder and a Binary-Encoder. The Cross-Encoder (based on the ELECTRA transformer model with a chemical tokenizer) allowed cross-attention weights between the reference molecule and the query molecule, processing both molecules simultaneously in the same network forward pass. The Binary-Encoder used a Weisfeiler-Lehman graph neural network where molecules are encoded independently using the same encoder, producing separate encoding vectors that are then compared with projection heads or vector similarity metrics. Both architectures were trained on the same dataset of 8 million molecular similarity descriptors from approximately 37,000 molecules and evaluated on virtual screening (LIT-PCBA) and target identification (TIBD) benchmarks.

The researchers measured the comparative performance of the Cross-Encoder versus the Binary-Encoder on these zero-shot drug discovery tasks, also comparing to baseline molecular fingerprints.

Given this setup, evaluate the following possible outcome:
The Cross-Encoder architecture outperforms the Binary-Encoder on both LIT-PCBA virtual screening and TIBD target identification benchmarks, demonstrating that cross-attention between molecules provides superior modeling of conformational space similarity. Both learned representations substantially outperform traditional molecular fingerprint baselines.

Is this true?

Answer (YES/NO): NO